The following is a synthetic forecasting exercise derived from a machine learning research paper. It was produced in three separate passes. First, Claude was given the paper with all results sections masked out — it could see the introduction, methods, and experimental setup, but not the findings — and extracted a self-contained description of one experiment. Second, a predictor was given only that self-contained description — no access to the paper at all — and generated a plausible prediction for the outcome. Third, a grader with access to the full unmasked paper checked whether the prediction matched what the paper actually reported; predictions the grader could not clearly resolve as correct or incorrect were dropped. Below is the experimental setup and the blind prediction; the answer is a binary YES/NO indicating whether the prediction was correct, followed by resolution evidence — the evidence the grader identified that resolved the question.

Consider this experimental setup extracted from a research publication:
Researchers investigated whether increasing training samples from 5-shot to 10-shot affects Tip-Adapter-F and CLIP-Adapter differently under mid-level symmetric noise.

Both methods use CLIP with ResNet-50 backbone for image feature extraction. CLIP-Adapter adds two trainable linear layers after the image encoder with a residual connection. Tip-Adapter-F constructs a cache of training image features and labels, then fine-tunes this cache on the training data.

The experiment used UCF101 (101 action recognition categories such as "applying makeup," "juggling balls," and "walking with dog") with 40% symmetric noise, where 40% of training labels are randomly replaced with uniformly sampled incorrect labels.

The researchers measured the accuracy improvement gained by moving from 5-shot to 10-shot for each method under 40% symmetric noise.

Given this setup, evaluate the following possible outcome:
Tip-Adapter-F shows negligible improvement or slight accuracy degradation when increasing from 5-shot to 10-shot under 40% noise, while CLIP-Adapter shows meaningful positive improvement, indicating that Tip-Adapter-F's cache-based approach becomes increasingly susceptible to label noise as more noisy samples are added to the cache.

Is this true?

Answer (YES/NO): NO